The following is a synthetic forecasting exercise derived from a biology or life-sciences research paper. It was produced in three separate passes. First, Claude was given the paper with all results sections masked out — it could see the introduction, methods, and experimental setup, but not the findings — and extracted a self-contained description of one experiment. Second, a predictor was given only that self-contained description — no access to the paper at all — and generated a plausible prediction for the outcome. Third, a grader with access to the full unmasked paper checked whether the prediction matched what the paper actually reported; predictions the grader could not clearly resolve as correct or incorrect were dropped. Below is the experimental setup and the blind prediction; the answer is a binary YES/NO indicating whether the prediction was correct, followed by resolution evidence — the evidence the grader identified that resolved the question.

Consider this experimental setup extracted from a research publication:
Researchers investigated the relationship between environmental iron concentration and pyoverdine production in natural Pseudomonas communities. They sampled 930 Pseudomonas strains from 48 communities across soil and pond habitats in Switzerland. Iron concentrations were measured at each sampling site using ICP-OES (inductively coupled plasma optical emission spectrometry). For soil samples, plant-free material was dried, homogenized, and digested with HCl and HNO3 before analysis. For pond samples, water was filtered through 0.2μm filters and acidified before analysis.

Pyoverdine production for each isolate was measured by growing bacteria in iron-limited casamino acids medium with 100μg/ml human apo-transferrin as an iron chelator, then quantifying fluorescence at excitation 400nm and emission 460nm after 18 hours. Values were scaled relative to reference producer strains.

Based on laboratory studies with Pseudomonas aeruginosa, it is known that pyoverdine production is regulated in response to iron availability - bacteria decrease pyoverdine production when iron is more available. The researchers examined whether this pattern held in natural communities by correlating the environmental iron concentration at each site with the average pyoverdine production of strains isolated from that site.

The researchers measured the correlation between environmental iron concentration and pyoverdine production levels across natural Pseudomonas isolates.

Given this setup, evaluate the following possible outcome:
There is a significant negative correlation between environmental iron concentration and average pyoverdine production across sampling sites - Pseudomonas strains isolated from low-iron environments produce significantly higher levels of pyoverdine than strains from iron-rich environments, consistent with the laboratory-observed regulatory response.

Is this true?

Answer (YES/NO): NO